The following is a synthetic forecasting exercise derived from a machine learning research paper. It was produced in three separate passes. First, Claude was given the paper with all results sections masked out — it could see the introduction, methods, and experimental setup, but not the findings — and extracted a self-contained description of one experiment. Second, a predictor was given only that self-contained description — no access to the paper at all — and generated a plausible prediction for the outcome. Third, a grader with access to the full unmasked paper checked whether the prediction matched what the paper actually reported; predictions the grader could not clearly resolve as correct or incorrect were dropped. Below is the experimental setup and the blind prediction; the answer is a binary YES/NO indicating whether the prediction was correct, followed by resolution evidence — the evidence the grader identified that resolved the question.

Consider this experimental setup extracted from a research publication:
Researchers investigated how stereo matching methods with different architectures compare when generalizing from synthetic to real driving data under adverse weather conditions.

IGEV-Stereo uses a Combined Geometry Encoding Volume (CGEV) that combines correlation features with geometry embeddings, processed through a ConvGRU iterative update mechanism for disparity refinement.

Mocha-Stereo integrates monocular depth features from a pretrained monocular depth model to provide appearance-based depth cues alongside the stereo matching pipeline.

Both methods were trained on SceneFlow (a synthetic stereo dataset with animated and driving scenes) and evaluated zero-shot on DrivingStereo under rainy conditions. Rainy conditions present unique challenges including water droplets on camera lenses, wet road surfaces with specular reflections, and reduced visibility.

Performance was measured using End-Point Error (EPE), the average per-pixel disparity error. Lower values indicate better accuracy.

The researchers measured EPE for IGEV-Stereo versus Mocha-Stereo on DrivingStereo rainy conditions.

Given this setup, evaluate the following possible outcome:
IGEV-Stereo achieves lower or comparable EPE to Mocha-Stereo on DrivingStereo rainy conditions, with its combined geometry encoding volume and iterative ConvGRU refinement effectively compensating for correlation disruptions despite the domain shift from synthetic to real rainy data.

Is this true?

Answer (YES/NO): NO